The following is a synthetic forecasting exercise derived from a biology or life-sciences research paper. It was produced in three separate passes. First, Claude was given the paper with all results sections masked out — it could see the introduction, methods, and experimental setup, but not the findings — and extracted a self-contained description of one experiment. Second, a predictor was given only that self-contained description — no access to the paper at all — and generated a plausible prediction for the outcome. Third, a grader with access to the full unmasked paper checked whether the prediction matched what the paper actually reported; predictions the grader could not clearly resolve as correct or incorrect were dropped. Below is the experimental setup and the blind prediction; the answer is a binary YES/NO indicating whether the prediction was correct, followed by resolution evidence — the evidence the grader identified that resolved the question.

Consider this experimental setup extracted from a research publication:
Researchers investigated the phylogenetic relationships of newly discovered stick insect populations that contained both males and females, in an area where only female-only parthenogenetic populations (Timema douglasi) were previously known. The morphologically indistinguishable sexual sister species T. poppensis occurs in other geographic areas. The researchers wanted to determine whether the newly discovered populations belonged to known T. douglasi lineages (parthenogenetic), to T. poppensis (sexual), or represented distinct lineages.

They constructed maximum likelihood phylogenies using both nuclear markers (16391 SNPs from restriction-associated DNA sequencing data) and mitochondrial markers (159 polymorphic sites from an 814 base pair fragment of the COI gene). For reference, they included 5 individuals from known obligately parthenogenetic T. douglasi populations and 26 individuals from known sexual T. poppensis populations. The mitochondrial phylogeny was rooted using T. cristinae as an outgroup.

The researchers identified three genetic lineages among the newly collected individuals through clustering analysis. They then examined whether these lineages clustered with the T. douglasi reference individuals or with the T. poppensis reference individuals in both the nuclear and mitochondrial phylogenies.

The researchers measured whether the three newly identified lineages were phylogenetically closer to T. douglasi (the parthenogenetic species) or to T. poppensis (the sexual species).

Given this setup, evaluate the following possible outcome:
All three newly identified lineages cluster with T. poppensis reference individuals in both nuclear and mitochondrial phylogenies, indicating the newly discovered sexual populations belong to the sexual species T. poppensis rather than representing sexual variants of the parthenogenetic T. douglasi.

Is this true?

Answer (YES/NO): NO